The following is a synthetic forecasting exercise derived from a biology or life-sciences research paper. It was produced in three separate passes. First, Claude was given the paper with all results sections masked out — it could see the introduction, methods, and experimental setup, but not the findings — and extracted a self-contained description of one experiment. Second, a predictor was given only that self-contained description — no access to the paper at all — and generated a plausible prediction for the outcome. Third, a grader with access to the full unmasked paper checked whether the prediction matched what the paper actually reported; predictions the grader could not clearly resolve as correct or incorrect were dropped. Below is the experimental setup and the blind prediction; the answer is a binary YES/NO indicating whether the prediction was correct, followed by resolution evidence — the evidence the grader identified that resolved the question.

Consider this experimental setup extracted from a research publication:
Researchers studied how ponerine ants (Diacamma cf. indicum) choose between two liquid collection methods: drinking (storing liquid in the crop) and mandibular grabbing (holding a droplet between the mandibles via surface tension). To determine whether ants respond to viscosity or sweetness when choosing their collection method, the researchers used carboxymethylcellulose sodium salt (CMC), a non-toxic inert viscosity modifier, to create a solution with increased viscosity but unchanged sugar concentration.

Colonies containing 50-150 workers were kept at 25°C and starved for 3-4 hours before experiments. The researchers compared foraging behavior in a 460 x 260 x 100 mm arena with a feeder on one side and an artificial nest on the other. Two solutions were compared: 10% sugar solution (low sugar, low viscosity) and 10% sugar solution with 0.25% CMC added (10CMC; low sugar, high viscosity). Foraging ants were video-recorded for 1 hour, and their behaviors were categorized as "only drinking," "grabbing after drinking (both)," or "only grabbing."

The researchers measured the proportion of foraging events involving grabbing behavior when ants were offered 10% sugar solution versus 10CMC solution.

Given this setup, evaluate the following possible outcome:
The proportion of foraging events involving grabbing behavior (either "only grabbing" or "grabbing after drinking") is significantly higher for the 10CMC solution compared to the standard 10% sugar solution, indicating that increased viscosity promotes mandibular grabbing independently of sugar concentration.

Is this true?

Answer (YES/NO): YES